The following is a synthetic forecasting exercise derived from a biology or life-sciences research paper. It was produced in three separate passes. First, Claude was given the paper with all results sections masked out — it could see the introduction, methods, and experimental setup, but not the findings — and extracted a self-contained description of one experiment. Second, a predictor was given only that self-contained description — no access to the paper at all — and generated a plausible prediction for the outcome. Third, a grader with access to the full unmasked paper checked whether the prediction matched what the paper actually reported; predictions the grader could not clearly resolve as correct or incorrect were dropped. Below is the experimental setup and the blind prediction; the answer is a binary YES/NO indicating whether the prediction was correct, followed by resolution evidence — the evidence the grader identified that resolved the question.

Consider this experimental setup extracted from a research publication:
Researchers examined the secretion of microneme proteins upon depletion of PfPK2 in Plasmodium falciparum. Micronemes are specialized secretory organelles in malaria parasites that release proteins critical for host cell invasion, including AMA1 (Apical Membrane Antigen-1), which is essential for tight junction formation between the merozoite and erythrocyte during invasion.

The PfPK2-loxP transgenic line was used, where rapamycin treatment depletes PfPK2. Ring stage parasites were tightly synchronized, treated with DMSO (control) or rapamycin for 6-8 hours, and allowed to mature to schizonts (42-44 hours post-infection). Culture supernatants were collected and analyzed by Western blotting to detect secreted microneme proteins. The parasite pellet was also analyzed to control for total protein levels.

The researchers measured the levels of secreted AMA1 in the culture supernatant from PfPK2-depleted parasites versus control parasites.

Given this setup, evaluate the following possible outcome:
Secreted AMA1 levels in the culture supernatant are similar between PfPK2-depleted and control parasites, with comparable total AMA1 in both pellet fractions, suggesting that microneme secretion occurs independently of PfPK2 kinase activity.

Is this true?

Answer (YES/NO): NO